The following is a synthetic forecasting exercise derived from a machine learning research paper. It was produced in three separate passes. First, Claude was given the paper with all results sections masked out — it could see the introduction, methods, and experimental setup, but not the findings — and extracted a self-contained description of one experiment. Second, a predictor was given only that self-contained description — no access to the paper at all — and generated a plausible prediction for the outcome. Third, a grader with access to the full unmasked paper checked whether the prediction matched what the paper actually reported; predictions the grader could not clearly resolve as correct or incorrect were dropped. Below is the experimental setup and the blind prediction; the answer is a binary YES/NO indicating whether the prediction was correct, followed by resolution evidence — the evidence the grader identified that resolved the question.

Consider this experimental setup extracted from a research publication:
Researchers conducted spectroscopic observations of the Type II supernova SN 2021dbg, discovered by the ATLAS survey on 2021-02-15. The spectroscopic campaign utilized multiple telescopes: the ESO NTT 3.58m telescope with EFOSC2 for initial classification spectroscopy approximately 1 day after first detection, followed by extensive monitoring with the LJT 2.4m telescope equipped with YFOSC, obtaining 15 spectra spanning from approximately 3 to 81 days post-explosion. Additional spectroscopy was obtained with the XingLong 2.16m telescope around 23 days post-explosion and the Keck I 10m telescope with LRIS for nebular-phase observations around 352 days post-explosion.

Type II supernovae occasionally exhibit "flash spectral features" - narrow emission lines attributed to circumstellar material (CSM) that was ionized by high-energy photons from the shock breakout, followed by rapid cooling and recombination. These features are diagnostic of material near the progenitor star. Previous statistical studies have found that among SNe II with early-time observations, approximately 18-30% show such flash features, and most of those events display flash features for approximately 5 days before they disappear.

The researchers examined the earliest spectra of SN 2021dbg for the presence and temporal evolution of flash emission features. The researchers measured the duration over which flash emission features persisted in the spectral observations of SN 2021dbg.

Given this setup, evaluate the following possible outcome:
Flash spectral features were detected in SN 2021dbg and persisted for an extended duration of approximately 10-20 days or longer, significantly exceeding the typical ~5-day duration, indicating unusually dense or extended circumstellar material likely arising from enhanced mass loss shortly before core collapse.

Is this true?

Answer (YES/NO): NO